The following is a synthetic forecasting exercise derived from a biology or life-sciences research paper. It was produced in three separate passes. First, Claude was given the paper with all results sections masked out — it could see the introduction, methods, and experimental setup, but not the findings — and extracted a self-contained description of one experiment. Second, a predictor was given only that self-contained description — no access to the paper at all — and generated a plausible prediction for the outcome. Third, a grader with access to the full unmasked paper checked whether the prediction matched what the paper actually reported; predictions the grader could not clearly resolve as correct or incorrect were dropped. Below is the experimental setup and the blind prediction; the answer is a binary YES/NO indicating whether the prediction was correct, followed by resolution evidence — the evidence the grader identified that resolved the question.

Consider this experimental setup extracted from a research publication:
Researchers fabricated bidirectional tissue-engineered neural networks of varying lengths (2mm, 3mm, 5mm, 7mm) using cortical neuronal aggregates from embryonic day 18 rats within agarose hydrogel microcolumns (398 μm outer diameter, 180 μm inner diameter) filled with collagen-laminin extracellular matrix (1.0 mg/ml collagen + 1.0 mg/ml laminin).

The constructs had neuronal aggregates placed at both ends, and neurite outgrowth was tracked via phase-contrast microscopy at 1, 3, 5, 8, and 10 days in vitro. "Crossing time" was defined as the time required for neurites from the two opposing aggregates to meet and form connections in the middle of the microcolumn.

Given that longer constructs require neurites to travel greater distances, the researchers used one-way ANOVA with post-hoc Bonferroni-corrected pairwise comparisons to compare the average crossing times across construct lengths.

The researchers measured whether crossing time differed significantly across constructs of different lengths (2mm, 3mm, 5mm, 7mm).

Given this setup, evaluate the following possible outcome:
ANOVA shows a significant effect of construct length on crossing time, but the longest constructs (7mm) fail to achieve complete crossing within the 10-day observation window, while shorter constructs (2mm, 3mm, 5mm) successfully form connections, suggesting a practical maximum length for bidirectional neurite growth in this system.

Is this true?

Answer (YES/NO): NO